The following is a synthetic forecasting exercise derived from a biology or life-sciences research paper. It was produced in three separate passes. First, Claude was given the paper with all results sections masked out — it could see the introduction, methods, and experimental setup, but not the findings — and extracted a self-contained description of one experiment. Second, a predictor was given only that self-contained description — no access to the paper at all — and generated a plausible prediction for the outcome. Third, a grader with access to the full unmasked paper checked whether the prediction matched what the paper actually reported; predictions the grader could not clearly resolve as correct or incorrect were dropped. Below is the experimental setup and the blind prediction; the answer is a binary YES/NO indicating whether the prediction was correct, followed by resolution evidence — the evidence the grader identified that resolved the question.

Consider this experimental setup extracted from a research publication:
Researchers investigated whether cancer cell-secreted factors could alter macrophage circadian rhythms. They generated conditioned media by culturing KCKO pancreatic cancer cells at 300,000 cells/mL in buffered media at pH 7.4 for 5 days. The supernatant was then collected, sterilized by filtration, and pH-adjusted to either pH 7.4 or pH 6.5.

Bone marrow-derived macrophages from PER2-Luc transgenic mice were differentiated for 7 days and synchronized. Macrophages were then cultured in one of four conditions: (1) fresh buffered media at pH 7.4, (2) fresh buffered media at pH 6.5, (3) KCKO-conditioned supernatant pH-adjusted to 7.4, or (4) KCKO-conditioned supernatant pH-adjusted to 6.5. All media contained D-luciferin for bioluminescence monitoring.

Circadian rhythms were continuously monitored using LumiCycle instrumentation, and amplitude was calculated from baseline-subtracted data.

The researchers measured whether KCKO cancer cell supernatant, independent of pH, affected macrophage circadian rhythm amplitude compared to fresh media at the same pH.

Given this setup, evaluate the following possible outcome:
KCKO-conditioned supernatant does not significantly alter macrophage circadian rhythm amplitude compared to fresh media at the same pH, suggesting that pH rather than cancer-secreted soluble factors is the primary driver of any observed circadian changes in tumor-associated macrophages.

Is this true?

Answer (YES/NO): NO